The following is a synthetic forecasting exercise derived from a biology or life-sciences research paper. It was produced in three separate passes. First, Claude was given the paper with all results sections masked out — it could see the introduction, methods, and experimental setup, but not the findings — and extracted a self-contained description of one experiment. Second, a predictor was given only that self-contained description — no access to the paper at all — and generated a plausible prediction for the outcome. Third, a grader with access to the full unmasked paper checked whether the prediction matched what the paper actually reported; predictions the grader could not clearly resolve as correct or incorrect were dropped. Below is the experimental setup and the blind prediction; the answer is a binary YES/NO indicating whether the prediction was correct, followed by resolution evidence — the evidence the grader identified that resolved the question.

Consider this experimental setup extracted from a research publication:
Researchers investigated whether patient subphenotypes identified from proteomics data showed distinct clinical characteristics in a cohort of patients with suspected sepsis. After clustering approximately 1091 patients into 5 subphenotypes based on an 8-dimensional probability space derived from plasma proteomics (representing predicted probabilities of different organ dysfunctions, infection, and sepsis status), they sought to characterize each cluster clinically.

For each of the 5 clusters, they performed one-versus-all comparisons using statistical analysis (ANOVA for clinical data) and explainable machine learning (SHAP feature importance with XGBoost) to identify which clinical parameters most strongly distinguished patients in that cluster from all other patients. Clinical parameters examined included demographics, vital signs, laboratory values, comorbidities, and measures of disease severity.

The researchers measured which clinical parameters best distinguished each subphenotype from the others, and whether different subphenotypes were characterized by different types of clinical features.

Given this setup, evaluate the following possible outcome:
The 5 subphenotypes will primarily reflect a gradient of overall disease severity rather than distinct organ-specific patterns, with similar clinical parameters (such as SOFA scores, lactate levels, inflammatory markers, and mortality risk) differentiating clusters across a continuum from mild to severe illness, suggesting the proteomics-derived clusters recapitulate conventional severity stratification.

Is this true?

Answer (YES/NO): NO